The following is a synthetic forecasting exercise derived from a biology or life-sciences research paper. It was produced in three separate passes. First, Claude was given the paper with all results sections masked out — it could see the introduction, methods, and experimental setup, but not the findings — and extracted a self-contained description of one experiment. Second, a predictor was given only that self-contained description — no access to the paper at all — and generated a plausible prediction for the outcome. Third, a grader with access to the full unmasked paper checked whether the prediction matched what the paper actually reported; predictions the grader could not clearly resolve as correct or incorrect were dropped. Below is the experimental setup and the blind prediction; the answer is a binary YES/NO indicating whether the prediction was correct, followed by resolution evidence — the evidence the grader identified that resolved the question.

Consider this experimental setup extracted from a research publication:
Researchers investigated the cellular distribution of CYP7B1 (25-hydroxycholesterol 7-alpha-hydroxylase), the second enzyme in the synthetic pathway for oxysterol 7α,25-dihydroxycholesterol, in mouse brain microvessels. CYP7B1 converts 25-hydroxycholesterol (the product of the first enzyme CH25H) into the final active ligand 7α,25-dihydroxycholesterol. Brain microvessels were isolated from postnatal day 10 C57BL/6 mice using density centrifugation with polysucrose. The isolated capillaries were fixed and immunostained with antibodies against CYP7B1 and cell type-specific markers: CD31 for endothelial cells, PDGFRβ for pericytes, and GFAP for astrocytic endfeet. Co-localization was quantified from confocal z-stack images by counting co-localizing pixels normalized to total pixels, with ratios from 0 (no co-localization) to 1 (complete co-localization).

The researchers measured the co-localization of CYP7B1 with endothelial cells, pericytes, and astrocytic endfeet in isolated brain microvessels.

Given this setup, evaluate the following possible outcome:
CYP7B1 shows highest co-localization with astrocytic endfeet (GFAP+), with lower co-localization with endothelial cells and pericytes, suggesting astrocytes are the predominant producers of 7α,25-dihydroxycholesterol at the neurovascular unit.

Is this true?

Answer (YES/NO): NO